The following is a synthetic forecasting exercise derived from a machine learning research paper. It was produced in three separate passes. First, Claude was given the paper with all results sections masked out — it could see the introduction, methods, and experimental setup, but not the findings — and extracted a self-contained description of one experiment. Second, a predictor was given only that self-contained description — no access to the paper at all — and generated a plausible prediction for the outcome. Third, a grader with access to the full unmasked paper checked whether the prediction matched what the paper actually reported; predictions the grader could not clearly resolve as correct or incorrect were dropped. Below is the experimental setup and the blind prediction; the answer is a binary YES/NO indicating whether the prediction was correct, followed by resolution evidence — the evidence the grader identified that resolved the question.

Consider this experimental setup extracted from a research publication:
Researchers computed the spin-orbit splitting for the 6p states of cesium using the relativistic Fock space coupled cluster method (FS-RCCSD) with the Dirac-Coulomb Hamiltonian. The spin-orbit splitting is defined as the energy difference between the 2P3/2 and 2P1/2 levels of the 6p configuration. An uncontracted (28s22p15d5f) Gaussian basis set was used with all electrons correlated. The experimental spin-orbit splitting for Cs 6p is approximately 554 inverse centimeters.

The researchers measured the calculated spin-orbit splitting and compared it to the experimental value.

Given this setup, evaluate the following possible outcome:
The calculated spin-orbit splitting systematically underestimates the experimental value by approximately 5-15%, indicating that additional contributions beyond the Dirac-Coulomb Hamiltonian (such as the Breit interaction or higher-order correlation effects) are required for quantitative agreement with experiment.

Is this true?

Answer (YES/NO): NO